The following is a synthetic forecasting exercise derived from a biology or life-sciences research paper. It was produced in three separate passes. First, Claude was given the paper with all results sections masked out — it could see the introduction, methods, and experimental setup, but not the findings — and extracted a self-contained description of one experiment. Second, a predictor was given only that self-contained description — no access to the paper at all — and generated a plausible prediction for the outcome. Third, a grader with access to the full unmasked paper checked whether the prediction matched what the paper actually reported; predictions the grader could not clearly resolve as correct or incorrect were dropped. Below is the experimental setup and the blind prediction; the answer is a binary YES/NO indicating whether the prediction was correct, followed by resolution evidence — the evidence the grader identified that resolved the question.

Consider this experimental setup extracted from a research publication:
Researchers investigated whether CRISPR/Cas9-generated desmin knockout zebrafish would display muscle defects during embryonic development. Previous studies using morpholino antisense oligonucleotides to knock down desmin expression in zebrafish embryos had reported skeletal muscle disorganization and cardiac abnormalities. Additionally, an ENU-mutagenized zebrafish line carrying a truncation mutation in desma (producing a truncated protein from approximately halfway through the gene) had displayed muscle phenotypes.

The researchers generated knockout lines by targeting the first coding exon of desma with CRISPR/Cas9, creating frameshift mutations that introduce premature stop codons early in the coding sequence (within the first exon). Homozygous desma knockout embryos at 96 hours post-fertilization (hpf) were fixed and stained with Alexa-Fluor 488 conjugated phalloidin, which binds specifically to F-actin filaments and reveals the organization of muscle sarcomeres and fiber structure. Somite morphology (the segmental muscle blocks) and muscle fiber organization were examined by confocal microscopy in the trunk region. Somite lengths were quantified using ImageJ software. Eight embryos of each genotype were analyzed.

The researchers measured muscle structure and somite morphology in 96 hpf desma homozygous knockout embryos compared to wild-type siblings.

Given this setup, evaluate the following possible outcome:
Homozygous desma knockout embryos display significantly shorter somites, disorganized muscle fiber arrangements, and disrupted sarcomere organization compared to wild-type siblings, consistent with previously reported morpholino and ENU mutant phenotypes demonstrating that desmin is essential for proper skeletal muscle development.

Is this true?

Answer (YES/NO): NO